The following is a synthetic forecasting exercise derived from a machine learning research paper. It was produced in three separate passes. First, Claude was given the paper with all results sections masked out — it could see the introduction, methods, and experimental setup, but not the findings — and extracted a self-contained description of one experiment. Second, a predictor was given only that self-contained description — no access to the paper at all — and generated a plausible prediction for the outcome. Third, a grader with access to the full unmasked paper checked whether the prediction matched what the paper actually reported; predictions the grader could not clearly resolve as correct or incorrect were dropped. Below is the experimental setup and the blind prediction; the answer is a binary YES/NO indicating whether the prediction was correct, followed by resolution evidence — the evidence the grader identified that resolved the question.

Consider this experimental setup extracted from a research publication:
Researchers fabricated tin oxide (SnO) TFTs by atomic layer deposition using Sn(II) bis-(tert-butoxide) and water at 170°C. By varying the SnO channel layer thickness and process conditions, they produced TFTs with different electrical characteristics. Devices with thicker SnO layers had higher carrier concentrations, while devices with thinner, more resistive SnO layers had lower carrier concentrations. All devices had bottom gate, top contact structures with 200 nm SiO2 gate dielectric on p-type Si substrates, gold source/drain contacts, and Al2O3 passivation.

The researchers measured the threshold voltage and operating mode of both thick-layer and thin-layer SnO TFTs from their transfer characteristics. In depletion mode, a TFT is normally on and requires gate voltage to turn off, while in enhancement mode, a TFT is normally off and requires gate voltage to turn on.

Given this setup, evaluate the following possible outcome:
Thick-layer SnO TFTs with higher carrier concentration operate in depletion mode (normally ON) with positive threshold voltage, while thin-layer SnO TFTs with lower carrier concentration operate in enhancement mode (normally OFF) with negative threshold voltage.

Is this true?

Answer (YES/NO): YES